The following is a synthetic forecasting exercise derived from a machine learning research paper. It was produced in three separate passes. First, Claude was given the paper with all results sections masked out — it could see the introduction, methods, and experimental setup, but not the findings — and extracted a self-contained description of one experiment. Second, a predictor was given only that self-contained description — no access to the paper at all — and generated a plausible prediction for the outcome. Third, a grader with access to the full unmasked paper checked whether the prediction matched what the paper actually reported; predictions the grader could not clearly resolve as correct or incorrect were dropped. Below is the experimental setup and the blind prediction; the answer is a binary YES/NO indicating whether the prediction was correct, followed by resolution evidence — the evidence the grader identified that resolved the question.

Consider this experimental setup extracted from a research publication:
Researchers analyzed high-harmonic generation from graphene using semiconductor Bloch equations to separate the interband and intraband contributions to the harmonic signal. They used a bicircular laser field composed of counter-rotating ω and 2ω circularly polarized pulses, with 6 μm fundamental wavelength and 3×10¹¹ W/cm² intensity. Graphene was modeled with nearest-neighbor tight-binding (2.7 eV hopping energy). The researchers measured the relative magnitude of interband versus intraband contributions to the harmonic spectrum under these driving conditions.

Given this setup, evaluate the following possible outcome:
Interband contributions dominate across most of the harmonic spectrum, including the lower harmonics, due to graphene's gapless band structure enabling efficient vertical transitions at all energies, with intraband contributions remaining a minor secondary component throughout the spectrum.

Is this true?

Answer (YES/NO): NO